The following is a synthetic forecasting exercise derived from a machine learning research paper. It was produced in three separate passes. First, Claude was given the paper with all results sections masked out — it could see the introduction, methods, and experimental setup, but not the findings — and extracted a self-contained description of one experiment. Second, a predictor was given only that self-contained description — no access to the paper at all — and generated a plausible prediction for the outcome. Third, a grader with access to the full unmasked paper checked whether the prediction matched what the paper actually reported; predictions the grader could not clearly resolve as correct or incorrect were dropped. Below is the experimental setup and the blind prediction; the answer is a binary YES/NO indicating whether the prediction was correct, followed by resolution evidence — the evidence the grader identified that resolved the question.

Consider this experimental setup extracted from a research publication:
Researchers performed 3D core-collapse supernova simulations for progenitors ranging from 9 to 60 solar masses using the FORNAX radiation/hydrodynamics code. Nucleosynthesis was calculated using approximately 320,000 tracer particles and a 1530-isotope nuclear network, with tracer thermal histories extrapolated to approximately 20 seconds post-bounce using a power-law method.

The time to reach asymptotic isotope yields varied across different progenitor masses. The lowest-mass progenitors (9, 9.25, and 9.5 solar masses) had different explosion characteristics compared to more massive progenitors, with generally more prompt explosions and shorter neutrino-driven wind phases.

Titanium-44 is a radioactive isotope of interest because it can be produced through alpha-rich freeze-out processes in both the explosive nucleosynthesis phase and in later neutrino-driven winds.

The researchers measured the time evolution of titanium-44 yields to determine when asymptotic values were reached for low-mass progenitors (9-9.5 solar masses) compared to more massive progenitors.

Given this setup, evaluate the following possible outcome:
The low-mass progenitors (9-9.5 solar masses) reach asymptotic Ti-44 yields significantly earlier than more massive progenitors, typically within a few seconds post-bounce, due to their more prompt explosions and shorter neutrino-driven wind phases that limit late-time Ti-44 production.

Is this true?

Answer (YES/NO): YES